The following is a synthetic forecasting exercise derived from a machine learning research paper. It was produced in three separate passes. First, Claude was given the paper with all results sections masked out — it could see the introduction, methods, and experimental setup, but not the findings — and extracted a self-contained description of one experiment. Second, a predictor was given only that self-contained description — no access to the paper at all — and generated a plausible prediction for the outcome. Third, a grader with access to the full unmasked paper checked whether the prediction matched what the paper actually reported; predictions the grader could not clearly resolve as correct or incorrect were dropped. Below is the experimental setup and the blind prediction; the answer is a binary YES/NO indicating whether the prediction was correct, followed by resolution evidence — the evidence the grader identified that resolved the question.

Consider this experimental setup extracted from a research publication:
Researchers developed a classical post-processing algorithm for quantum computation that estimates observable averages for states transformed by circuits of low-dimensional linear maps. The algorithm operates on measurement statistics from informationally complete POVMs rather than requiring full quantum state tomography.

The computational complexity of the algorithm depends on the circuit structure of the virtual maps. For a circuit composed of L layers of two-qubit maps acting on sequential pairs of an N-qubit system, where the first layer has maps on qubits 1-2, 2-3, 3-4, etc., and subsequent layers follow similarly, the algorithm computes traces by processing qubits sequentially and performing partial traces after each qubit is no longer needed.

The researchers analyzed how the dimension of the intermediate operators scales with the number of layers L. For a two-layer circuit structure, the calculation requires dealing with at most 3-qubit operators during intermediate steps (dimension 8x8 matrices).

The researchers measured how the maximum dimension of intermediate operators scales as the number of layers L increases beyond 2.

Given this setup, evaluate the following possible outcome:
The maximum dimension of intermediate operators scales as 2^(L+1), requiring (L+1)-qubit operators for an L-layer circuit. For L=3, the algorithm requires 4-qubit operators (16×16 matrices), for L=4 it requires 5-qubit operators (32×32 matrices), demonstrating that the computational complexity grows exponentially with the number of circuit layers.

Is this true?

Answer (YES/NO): YES